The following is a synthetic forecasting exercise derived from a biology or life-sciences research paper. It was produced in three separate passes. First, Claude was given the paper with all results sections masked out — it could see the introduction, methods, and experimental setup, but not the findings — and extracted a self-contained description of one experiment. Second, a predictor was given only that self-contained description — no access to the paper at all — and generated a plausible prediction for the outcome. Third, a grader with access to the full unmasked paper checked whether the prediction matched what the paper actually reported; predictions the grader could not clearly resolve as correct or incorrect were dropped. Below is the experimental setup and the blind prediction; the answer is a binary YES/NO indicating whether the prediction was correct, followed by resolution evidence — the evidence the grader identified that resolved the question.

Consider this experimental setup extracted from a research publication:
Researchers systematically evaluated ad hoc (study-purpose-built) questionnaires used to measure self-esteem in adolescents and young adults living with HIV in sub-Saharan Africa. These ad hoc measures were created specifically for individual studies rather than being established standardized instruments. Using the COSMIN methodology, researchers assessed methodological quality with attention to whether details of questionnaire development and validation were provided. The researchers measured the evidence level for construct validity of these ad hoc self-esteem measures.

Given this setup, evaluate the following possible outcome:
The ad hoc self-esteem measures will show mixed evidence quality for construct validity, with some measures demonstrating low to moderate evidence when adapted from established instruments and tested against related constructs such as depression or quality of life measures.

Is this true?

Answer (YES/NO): NO